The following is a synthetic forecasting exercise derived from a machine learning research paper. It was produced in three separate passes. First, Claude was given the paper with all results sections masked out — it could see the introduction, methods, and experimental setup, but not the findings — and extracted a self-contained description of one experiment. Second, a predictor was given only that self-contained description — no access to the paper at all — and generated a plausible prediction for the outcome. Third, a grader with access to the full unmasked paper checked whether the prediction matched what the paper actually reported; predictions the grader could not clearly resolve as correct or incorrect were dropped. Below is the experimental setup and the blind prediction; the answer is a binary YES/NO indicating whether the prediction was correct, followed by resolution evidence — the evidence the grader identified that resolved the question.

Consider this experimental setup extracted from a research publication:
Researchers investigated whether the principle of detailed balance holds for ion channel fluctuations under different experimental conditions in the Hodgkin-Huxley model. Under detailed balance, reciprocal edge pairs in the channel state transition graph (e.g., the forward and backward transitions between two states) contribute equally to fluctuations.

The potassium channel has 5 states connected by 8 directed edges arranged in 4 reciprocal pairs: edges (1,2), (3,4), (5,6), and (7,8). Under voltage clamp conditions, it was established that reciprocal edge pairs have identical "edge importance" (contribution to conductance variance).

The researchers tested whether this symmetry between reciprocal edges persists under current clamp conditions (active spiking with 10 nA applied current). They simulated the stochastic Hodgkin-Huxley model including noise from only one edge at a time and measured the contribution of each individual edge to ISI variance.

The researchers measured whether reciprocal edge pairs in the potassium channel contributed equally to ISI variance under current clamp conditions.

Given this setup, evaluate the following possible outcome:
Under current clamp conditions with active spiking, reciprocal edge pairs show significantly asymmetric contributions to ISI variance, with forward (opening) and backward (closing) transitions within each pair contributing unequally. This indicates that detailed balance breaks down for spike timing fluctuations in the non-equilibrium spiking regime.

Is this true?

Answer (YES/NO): YES